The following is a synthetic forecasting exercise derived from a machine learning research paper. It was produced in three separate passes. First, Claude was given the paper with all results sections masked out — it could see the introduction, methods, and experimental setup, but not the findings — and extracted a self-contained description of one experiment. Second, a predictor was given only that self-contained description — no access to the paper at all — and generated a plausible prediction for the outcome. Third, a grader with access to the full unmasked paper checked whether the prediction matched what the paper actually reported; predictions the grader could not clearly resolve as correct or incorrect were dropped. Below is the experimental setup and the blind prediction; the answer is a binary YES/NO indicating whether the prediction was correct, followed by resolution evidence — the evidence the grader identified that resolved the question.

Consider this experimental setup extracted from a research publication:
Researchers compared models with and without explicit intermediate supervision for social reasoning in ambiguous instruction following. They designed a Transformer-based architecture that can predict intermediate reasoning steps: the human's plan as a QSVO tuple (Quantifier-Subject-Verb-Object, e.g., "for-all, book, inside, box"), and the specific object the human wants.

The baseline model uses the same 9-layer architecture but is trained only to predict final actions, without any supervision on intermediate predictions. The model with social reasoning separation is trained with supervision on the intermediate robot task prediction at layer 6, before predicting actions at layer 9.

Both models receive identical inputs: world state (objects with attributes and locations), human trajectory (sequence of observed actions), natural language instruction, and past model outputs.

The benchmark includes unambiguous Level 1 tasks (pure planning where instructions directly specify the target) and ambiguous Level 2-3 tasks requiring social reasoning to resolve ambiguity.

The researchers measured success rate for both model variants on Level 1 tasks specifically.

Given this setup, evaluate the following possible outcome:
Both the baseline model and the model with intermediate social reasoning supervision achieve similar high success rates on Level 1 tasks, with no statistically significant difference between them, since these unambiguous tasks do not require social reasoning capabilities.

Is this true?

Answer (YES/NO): NO